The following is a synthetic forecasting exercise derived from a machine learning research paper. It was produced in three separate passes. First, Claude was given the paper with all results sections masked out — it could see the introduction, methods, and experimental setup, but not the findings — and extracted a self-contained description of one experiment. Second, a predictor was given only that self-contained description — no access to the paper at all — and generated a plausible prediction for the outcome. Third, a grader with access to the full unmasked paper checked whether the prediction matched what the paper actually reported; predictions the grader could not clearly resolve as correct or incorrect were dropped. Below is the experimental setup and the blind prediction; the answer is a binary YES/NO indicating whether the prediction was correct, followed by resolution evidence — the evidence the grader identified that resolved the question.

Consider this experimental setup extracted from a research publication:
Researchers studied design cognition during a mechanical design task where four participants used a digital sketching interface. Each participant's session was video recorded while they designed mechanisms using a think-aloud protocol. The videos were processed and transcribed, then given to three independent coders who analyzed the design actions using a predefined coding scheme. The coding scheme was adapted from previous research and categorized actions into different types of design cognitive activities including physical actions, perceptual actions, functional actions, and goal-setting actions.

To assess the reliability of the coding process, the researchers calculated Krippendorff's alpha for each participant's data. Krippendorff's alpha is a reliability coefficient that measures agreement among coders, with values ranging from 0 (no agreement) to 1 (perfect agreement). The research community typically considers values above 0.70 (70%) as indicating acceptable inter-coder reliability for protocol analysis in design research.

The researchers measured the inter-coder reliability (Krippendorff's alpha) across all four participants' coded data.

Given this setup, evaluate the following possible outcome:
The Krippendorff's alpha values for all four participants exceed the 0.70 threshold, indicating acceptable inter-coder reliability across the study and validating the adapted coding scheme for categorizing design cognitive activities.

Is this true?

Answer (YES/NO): NO